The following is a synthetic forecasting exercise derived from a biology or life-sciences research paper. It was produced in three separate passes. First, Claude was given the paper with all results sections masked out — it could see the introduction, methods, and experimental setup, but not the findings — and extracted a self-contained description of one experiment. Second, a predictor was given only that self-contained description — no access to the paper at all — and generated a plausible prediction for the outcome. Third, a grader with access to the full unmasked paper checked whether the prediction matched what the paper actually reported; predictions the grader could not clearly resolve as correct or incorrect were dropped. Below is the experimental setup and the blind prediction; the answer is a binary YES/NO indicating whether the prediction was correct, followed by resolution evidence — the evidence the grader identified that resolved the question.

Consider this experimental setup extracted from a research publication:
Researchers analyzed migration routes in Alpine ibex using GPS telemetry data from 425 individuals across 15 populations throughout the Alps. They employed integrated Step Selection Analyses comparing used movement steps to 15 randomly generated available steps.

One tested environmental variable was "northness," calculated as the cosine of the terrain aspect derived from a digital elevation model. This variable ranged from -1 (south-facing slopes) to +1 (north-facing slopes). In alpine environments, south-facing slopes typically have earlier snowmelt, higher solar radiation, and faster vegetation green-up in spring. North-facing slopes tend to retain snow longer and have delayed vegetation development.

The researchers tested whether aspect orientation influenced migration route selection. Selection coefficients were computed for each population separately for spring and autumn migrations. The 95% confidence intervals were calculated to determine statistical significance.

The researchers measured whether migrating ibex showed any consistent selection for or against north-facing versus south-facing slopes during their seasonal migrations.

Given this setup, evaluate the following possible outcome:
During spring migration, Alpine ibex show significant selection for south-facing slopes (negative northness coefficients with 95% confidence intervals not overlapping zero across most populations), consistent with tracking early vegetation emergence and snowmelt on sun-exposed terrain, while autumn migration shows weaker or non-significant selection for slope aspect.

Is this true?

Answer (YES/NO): NO